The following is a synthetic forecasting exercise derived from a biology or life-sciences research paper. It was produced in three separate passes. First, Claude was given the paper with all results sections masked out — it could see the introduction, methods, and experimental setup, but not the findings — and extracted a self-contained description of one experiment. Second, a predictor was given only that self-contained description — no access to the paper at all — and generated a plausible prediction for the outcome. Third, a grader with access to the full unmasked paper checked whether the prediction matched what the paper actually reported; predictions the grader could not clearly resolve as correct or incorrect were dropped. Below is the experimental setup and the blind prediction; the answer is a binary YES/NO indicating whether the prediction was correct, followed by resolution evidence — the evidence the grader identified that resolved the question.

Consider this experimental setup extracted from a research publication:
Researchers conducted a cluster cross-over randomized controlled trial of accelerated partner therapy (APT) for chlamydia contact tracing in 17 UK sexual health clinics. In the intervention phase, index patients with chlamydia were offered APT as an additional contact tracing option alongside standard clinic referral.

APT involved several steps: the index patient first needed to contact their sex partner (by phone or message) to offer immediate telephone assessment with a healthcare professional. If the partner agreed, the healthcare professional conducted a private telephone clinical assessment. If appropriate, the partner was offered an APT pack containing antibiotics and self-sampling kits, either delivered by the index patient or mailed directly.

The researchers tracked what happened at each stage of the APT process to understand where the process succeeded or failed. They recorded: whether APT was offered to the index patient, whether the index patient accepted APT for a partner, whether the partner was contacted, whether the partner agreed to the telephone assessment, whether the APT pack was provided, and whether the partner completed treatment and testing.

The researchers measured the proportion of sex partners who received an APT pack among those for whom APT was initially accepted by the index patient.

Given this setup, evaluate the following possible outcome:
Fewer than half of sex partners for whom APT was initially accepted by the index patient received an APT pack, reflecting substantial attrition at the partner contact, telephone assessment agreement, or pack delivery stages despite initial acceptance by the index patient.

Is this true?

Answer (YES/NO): NO